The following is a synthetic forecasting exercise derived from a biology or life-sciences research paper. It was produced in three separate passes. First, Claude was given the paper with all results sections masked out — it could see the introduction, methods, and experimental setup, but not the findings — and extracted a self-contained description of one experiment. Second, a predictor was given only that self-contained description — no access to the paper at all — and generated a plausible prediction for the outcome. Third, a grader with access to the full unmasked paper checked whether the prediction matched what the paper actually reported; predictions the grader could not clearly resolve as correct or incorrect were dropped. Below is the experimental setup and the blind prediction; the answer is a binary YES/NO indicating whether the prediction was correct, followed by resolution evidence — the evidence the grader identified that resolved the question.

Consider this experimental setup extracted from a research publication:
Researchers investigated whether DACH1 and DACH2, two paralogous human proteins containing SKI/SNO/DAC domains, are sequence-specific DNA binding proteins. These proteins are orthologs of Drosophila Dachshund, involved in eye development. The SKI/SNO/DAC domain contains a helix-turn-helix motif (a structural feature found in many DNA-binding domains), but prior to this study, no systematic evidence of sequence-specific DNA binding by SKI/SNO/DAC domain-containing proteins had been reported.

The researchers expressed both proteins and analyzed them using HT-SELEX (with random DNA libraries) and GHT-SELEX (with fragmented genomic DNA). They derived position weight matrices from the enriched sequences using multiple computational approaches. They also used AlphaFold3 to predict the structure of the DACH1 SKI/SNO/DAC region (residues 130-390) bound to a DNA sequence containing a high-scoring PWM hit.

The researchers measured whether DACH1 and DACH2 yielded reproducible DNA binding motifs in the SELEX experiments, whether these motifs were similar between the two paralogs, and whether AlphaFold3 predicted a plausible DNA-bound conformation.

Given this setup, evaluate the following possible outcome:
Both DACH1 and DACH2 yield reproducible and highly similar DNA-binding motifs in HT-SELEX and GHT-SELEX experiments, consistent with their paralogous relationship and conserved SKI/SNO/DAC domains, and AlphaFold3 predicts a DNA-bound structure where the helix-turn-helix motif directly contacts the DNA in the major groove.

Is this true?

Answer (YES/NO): YES